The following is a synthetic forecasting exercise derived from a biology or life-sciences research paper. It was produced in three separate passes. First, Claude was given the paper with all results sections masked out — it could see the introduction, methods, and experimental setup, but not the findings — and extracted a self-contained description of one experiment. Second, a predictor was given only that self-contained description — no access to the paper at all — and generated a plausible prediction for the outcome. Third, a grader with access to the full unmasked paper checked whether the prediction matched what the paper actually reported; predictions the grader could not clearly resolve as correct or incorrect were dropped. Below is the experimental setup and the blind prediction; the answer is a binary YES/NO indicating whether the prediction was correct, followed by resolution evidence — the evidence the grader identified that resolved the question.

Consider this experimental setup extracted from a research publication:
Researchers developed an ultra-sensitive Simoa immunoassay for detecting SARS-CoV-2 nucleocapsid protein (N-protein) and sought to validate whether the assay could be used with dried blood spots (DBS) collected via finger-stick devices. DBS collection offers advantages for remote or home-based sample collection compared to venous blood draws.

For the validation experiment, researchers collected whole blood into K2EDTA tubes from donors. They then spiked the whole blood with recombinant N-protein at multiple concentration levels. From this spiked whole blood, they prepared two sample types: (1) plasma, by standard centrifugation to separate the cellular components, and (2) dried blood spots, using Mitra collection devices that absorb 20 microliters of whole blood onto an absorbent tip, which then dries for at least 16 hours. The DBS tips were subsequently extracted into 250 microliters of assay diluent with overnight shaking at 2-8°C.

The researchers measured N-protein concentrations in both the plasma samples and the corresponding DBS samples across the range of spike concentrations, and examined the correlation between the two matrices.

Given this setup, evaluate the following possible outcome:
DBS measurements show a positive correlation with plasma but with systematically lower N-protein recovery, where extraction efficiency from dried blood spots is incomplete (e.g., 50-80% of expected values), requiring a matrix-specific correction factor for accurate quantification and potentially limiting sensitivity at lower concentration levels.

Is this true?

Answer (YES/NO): NO